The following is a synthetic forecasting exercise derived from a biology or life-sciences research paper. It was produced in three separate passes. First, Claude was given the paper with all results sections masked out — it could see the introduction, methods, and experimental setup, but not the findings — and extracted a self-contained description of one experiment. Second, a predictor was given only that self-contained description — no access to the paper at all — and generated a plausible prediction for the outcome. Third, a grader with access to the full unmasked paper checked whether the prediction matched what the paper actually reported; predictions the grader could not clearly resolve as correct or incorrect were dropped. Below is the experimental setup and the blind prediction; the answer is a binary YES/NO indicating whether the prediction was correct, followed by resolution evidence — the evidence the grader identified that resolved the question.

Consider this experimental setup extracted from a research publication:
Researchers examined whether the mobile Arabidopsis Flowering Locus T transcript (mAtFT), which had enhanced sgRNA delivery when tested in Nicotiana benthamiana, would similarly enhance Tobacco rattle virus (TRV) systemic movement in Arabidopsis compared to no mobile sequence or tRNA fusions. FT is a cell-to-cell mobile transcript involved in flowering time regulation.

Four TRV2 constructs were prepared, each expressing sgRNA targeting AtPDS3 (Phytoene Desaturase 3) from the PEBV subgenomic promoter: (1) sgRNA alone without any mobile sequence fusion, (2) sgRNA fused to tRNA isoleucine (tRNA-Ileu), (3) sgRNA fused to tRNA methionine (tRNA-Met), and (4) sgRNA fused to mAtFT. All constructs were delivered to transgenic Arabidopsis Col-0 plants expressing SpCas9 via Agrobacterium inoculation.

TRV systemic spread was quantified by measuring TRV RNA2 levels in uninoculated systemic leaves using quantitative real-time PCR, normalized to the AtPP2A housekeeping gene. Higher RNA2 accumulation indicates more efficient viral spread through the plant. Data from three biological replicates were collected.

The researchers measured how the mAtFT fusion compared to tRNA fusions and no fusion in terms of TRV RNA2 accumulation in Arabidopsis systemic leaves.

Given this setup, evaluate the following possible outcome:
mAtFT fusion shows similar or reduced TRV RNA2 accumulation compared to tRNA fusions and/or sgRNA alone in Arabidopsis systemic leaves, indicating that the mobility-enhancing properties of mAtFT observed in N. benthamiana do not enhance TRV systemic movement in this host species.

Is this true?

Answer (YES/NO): YES